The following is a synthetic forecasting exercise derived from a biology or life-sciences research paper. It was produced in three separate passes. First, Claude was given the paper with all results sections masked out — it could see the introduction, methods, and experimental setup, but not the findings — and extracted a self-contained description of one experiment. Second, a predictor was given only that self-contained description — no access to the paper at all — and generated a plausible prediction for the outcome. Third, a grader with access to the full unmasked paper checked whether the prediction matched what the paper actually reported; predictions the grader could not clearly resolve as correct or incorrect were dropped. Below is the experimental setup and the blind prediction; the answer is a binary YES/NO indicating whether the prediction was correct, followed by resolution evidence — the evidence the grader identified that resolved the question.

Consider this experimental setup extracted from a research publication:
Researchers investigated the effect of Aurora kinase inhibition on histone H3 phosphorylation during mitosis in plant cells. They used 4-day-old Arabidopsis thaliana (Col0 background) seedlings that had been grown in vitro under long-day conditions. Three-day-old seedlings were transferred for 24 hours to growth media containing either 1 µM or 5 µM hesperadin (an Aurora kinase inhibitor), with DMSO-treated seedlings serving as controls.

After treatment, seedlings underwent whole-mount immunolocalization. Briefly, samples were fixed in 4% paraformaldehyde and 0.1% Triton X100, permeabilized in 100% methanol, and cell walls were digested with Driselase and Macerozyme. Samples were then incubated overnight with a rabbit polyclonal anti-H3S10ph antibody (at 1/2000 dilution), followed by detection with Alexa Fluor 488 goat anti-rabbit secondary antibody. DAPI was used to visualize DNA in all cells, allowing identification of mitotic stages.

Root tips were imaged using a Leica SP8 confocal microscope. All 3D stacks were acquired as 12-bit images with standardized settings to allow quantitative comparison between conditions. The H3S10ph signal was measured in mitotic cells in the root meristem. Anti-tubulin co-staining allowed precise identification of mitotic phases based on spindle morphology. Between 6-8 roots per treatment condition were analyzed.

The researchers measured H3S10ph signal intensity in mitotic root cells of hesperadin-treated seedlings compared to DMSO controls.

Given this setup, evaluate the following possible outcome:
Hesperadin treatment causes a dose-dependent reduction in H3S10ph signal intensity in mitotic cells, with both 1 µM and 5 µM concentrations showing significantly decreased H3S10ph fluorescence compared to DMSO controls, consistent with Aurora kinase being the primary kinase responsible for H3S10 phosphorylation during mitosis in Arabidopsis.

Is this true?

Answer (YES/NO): NO